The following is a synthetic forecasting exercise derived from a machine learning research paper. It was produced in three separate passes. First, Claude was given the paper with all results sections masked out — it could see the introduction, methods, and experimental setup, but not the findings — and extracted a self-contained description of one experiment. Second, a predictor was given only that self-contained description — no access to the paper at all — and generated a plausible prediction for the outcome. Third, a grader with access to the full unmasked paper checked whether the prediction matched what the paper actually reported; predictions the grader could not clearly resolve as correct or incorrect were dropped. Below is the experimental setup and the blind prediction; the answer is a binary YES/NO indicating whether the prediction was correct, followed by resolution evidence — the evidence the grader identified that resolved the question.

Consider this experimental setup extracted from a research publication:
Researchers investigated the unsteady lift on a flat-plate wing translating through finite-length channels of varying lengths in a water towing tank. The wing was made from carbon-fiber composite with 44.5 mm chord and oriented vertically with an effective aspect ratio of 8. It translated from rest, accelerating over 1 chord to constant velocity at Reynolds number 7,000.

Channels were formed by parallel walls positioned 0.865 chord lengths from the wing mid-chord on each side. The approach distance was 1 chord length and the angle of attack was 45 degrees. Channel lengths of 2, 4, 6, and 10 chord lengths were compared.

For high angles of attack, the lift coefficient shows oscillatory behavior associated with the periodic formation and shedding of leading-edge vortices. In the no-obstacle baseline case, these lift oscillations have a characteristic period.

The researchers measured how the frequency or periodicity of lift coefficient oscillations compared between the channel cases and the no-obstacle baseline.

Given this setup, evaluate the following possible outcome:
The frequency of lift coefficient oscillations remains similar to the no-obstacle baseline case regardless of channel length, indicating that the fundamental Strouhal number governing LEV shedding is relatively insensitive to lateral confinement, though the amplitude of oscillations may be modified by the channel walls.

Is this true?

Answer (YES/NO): NO